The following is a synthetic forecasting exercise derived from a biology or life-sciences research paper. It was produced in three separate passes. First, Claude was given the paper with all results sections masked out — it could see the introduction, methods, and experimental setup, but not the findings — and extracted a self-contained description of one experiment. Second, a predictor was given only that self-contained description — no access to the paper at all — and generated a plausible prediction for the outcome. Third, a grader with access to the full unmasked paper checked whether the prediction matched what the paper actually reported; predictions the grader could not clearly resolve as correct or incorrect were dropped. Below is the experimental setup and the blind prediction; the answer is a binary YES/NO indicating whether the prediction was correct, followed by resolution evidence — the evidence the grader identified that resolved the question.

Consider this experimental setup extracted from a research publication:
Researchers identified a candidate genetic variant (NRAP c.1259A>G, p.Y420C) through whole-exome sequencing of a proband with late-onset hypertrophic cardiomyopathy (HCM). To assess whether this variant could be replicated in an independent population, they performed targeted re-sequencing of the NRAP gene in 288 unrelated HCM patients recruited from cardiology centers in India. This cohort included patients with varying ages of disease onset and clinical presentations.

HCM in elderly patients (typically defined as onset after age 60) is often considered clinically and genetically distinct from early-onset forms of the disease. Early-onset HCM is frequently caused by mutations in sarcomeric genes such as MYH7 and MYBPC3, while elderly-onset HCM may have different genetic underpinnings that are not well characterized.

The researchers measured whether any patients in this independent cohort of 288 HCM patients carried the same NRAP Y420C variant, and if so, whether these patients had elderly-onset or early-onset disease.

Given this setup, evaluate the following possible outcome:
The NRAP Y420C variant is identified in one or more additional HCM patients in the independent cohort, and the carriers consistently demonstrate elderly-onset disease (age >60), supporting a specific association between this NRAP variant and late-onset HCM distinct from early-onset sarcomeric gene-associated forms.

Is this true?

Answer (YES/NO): YES